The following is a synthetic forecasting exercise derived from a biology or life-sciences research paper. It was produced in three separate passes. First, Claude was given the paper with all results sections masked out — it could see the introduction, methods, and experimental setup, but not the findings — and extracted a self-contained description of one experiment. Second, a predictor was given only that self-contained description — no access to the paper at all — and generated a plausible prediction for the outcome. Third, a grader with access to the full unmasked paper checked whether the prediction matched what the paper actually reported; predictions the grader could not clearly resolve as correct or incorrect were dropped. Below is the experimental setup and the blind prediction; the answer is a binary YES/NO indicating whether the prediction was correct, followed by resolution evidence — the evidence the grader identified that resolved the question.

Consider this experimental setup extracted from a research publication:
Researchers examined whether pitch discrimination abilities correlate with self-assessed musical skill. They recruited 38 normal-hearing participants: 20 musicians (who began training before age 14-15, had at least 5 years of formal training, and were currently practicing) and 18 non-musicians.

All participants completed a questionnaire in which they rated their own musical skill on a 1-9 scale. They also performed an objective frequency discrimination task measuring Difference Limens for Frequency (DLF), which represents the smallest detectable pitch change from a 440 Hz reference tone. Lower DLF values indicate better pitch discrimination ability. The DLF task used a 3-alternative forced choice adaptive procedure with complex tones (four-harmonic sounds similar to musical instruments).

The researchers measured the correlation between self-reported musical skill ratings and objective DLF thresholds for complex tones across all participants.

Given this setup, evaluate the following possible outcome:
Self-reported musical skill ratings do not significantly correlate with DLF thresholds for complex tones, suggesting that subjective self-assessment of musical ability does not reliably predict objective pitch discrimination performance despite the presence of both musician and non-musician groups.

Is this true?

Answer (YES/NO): NO